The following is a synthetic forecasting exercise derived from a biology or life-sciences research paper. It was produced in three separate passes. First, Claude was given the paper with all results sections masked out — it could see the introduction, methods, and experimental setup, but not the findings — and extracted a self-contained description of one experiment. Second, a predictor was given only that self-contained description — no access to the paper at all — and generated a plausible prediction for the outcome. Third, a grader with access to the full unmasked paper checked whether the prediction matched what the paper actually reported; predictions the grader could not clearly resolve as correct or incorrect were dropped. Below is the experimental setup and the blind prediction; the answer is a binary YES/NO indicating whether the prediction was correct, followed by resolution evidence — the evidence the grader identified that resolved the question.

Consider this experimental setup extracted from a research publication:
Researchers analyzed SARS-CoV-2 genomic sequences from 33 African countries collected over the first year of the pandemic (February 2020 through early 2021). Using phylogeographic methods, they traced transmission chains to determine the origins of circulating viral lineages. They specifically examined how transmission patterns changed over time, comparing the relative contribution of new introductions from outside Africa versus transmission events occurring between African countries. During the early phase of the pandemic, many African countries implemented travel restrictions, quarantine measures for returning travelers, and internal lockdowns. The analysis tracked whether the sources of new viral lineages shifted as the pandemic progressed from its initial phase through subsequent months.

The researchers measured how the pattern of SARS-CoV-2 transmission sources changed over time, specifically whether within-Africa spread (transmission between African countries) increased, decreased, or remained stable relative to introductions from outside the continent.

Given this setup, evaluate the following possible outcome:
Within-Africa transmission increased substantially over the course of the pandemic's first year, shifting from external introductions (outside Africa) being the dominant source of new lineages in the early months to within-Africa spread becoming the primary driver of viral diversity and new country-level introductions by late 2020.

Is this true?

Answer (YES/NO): NO